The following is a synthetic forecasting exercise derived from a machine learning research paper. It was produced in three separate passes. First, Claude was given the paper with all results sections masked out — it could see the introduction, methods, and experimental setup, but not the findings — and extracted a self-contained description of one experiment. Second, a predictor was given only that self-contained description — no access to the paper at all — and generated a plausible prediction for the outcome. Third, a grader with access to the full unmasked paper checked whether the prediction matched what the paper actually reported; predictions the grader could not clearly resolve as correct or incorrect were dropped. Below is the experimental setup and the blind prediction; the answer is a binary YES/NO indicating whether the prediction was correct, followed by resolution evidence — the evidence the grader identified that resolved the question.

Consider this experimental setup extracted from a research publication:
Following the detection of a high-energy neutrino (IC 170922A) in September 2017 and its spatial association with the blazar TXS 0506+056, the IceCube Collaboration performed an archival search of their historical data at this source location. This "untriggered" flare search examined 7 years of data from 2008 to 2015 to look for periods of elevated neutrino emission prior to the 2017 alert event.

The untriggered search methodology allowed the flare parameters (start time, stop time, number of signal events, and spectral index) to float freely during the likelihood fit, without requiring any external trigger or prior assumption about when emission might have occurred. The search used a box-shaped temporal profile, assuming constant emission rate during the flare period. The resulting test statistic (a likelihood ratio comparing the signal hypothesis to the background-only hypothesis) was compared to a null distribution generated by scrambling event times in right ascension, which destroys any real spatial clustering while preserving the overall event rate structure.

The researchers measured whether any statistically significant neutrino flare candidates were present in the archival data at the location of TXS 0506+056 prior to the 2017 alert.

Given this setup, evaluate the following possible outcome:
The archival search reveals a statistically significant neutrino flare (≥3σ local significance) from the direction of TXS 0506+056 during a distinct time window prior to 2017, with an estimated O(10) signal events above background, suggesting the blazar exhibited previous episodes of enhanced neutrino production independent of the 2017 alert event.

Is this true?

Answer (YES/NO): YES